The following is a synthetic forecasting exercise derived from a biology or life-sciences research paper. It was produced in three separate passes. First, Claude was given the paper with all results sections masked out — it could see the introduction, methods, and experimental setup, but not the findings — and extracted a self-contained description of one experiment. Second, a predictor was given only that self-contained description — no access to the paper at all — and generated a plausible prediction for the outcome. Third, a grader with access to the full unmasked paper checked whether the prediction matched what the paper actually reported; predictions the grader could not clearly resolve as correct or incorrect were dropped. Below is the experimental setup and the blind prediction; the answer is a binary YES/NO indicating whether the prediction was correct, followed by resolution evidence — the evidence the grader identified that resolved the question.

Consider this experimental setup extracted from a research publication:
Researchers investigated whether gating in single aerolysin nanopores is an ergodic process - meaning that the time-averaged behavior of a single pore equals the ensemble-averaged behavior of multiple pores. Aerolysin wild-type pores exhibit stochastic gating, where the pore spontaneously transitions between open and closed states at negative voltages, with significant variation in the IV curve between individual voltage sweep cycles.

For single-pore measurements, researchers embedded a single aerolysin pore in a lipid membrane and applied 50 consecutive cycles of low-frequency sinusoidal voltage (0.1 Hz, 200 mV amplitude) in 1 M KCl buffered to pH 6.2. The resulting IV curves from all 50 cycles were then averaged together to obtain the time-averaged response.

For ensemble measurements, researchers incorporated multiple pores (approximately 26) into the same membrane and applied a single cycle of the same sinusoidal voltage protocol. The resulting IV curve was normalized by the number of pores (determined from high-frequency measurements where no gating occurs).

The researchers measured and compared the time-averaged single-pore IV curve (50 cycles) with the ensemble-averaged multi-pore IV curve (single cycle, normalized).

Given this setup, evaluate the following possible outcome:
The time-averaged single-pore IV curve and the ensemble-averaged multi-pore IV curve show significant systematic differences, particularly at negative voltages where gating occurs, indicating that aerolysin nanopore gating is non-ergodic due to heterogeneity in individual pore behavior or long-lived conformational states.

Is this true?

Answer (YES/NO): NO